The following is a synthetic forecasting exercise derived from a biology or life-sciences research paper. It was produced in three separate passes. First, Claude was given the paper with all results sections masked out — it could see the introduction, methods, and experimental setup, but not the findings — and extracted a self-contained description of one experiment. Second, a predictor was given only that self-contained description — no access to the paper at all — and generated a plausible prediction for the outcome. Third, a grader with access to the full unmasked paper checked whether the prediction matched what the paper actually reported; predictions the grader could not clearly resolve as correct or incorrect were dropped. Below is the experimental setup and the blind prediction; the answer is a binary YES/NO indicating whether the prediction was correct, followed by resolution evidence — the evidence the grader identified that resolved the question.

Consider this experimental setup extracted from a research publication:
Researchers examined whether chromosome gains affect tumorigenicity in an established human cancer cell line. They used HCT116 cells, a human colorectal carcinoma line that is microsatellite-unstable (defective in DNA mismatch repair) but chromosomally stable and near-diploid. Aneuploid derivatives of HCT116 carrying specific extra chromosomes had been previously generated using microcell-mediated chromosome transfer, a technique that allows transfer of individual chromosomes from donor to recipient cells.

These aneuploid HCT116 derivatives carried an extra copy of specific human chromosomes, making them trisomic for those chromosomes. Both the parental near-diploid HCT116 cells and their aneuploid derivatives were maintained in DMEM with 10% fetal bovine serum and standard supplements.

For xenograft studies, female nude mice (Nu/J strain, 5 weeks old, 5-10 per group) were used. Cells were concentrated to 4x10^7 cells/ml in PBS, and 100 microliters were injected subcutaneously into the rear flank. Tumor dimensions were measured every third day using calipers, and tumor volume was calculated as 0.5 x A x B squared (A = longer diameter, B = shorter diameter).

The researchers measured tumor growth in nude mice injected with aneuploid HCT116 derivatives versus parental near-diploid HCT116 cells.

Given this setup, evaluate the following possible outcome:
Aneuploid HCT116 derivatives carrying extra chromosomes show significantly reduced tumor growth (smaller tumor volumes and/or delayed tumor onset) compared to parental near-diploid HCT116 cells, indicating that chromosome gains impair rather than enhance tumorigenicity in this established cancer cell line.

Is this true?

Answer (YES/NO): NO